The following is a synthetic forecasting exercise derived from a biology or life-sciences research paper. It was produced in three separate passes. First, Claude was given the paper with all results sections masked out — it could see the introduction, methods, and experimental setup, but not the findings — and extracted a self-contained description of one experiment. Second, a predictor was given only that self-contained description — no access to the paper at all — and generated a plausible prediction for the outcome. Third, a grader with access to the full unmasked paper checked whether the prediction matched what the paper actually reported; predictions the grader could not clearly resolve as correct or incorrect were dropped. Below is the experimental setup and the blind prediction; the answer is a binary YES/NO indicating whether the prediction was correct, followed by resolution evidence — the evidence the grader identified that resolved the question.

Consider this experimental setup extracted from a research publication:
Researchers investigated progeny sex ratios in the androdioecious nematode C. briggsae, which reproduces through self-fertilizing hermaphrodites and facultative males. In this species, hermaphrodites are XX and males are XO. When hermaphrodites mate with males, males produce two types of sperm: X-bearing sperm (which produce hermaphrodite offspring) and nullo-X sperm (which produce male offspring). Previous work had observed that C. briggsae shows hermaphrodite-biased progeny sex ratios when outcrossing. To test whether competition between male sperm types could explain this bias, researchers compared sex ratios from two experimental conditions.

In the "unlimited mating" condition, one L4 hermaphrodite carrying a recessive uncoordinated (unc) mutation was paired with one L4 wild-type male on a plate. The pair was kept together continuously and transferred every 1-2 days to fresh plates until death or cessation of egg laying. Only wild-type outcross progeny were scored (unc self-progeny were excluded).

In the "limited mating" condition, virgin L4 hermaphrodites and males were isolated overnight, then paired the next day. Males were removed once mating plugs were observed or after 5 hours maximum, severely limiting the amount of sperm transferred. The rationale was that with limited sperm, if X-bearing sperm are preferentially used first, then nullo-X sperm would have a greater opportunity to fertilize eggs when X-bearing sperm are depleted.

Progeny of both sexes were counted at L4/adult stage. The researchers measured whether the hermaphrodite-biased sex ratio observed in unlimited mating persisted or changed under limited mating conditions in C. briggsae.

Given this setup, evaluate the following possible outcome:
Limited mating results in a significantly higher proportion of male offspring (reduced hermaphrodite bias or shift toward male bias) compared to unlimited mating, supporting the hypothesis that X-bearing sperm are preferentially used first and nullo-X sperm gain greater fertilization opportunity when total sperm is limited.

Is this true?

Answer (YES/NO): NO